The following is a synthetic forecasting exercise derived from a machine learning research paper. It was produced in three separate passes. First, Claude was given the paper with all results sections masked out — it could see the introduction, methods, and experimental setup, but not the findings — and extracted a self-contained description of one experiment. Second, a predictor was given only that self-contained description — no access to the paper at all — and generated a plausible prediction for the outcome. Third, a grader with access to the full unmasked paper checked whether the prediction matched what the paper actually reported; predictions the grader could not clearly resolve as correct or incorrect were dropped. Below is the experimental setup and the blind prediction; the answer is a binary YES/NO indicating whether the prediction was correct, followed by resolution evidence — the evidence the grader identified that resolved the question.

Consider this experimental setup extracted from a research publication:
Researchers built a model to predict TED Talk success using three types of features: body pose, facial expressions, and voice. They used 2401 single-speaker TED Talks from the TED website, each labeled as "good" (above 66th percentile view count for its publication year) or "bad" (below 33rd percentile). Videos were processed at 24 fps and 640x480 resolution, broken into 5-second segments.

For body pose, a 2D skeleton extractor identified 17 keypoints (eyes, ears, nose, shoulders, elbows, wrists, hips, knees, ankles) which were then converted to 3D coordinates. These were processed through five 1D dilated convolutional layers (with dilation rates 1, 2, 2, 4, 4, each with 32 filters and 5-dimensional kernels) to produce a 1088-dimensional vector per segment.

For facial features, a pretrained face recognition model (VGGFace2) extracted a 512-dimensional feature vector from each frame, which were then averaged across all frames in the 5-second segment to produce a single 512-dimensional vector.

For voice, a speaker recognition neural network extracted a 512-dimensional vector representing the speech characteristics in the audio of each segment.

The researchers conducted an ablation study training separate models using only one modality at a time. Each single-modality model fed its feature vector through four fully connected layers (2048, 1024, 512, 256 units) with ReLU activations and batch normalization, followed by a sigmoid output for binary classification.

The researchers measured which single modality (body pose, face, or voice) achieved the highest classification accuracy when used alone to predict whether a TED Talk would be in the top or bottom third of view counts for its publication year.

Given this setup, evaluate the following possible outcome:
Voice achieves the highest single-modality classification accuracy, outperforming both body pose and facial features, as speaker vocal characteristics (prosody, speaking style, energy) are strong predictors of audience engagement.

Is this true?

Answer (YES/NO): YES